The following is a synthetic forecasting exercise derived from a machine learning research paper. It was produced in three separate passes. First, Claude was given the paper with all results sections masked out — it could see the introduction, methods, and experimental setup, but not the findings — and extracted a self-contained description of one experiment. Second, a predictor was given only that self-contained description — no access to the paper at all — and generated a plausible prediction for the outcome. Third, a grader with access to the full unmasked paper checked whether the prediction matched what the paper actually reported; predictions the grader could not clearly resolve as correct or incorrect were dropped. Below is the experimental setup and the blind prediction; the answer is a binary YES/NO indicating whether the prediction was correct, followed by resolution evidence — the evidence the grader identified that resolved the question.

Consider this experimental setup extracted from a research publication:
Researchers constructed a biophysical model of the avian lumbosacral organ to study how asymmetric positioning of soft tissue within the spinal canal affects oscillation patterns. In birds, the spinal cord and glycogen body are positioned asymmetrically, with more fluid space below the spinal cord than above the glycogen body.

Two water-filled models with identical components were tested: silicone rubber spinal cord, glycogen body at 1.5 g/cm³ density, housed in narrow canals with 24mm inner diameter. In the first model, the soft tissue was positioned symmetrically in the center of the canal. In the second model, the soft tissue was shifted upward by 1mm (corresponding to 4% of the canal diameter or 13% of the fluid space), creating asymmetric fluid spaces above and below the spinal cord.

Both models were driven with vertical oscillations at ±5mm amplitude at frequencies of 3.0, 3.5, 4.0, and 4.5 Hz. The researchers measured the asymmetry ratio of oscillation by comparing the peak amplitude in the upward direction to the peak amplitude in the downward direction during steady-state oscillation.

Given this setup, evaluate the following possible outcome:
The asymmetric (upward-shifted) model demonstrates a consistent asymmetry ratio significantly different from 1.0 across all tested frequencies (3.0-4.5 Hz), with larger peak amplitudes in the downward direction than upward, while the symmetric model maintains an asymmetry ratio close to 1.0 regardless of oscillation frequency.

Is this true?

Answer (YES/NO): NO